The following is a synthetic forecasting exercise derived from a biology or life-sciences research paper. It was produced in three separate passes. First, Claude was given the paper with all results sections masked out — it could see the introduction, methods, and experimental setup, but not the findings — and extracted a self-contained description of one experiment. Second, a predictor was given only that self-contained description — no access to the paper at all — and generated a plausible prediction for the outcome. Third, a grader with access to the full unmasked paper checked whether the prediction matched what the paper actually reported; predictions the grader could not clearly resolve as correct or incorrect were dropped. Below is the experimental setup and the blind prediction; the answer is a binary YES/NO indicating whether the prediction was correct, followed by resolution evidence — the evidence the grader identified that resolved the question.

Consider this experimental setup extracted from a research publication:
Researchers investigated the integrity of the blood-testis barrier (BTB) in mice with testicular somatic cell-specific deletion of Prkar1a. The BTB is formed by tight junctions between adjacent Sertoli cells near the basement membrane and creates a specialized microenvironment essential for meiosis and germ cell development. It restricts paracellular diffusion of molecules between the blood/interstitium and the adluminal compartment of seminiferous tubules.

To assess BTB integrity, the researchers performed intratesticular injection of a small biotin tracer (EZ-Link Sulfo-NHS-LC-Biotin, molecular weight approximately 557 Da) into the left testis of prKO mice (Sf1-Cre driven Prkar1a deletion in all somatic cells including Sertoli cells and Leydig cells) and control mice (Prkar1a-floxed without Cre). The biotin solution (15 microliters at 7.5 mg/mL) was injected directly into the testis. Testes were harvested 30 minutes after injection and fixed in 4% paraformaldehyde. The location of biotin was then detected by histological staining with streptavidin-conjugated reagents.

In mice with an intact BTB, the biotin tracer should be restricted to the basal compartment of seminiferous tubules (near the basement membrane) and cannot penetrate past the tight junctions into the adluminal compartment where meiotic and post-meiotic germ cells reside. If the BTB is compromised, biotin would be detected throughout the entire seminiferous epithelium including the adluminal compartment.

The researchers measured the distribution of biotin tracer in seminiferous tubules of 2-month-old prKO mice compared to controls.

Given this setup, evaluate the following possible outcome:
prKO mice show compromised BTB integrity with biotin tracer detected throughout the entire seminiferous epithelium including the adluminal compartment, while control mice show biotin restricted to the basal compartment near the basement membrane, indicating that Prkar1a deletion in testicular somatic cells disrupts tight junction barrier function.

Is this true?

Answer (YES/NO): YES